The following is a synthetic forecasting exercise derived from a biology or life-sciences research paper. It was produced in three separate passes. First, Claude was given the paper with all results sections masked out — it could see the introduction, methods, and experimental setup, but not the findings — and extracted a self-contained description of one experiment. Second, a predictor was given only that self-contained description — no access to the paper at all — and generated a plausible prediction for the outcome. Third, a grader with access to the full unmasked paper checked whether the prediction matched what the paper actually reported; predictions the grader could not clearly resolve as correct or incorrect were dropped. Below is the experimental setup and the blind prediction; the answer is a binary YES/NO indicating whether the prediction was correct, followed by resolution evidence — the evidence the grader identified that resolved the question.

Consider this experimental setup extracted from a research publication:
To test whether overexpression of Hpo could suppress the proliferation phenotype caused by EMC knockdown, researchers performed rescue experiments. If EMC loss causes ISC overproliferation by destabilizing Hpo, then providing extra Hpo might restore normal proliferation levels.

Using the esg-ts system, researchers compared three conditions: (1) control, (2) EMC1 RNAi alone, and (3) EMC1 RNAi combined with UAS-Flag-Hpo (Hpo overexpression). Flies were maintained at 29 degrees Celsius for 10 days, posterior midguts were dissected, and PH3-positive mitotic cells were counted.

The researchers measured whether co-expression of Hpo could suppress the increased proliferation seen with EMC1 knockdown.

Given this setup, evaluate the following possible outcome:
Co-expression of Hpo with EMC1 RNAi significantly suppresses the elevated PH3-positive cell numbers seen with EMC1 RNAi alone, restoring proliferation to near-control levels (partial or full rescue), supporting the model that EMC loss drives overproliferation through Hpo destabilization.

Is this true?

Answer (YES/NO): YES